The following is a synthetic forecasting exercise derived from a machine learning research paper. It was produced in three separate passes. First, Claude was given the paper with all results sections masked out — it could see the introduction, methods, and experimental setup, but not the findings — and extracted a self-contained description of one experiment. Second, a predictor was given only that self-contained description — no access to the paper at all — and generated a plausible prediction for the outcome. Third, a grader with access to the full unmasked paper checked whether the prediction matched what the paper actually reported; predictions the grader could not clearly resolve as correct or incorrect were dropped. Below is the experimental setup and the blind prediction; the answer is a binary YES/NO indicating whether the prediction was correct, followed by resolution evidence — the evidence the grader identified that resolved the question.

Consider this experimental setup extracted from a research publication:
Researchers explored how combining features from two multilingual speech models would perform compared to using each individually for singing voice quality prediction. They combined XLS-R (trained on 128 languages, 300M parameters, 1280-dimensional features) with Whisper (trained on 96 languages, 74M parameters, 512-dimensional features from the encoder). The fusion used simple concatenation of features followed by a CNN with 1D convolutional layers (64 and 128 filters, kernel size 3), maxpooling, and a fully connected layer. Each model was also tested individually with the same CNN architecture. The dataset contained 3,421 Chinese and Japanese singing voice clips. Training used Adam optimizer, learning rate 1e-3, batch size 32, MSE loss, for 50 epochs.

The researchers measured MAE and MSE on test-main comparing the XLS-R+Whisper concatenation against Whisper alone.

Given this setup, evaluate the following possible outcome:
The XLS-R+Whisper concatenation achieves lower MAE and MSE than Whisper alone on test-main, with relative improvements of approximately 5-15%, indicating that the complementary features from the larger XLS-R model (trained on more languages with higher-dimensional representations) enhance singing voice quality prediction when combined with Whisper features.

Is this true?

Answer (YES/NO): YES